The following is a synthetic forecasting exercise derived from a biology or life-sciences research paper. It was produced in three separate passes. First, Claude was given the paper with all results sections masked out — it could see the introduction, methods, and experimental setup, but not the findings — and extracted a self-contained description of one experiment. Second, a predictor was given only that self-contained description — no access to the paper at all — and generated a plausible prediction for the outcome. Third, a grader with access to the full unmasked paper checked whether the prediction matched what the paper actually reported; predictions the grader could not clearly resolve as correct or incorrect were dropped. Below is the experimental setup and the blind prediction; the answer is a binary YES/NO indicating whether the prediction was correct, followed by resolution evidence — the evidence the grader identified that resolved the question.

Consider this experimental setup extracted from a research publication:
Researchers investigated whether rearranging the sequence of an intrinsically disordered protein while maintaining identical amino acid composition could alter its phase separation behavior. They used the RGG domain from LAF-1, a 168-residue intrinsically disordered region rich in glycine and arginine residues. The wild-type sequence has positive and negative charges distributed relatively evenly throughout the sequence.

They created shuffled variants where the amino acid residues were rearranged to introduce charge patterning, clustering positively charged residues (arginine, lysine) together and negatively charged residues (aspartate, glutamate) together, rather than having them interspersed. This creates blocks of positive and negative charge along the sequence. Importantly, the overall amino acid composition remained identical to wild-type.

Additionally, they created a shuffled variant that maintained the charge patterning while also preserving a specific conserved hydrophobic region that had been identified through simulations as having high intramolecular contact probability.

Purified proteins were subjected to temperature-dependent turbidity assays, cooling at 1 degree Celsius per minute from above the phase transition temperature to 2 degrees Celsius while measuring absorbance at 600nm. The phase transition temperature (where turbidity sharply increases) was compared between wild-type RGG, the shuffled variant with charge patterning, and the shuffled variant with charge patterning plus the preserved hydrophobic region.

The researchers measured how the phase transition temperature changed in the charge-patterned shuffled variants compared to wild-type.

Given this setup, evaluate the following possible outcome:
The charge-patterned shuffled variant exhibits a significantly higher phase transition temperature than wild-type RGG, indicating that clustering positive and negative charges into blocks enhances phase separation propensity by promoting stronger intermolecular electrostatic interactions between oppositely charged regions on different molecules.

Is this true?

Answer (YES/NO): YES